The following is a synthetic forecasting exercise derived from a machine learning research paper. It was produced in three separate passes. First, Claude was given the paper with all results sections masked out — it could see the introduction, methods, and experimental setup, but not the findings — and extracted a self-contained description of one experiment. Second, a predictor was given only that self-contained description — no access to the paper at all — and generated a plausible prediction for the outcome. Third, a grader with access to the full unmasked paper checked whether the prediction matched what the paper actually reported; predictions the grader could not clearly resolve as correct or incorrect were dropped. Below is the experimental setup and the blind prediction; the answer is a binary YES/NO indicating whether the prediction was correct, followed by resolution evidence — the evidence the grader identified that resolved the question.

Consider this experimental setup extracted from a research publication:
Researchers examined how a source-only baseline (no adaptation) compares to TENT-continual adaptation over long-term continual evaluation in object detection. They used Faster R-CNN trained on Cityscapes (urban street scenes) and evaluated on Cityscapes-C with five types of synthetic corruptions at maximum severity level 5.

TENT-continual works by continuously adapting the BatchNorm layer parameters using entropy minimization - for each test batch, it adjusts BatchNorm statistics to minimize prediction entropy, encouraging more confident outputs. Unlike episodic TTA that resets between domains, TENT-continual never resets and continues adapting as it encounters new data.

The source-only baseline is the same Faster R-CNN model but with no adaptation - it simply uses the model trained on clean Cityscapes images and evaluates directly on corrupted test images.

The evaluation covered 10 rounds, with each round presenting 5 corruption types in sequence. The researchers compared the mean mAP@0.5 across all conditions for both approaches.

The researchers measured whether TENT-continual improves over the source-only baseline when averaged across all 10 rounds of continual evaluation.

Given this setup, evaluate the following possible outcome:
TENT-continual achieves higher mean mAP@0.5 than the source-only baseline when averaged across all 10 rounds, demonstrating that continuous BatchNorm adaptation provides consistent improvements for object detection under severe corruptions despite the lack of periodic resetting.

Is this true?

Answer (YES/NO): NO